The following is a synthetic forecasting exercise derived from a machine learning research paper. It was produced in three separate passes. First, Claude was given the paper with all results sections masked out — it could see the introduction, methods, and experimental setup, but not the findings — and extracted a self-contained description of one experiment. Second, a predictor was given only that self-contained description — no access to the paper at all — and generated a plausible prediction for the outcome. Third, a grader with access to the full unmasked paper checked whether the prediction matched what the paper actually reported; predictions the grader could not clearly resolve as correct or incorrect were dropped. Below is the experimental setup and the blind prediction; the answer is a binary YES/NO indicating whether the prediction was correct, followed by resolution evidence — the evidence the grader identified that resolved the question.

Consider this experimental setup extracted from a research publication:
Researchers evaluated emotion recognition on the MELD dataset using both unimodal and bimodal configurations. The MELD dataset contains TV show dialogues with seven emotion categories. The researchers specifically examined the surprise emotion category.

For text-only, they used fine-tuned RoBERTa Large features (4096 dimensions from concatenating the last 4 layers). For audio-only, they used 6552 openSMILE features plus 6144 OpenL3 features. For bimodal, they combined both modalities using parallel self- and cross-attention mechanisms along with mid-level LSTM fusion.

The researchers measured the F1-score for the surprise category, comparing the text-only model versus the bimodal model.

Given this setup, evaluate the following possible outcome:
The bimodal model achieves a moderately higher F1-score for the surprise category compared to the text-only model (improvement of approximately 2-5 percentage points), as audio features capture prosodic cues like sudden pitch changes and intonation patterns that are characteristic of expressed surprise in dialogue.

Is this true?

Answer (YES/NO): YES